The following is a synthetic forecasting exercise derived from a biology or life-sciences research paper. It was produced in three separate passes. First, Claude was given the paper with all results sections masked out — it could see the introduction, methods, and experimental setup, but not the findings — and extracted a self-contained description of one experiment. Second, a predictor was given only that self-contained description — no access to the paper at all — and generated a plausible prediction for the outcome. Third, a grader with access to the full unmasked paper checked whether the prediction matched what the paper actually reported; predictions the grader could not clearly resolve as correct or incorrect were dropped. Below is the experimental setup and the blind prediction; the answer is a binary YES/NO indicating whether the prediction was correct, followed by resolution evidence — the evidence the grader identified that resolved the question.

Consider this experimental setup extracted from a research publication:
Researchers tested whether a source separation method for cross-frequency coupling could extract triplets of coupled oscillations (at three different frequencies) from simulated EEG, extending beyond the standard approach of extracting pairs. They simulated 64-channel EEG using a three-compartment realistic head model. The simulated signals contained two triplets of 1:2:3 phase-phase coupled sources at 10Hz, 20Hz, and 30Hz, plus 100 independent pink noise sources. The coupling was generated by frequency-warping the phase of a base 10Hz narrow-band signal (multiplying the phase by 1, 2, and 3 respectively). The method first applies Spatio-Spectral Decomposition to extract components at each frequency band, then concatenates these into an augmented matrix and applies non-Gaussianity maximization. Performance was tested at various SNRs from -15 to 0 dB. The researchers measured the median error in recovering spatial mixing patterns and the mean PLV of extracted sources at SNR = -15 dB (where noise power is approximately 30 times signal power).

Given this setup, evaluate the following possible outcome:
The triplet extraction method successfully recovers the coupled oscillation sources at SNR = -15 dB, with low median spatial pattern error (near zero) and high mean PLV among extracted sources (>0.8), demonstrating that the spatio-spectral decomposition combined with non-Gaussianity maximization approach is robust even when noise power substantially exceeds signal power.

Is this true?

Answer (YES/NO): NO